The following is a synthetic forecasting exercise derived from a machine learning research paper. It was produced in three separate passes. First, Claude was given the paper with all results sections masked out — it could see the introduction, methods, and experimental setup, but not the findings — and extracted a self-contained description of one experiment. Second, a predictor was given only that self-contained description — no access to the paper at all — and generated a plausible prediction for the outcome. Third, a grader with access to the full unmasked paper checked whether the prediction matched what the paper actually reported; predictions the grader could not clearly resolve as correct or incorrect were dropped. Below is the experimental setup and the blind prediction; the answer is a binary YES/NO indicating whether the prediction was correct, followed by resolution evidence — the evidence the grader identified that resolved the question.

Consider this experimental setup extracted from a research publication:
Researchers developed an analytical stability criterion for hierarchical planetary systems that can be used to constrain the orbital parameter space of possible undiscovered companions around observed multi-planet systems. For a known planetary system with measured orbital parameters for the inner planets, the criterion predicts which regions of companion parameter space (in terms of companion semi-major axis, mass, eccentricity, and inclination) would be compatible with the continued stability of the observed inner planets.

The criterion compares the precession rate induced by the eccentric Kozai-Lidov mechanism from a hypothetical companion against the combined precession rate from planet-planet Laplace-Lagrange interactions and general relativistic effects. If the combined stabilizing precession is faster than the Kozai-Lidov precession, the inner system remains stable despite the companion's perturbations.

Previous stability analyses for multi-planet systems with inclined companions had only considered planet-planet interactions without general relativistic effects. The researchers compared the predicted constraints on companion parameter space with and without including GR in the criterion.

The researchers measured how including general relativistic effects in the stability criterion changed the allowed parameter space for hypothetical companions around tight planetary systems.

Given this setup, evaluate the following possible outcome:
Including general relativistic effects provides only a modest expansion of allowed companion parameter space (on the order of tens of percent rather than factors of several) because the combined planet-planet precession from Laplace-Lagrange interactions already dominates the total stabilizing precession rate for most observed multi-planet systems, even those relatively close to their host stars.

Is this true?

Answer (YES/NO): NO